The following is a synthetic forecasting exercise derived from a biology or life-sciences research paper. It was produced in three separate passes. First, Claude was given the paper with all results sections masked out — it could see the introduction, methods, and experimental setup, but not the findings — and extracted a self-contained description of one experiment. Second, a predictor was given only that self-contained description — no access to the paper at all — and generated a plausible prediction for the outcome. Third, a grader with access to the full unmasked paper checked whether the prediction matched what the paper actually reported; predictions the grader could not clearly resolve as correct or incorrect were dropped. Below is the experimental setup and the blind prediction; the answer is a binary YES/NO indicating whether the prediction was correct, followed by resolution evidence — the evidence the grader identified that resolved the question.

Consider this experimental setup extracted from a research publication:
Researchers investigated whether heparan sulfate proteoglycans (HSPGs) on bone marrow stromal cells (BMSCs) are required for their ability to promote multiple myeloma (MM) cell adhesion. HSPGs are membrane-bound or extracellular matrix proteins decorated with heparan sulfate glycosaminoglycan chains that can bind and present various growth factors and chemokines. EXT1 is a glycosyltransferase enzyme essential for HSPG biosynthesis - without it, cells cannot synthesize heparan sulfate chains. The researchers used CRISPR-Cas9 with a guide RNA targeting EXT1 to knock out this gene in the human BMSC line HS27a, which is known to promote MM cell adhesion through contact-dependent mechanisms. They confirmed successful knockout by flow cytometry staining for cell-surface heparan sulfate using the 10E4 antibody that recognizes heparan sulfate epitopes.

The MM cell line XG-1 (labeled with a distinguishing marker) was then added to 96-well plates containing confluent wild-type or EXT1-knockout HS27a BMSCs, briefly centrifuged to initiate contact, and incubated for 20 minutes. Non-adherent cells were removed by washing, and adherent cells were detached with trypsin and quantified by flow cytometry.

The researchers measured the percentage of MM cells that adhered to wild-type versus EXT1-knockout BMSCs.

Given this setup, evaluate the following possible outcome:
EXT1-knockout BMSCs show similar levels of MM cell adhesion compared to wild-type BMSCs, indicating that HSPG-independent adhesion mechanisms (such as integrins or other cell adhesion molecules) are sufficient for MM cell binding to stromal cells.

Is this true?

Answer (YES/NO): NO